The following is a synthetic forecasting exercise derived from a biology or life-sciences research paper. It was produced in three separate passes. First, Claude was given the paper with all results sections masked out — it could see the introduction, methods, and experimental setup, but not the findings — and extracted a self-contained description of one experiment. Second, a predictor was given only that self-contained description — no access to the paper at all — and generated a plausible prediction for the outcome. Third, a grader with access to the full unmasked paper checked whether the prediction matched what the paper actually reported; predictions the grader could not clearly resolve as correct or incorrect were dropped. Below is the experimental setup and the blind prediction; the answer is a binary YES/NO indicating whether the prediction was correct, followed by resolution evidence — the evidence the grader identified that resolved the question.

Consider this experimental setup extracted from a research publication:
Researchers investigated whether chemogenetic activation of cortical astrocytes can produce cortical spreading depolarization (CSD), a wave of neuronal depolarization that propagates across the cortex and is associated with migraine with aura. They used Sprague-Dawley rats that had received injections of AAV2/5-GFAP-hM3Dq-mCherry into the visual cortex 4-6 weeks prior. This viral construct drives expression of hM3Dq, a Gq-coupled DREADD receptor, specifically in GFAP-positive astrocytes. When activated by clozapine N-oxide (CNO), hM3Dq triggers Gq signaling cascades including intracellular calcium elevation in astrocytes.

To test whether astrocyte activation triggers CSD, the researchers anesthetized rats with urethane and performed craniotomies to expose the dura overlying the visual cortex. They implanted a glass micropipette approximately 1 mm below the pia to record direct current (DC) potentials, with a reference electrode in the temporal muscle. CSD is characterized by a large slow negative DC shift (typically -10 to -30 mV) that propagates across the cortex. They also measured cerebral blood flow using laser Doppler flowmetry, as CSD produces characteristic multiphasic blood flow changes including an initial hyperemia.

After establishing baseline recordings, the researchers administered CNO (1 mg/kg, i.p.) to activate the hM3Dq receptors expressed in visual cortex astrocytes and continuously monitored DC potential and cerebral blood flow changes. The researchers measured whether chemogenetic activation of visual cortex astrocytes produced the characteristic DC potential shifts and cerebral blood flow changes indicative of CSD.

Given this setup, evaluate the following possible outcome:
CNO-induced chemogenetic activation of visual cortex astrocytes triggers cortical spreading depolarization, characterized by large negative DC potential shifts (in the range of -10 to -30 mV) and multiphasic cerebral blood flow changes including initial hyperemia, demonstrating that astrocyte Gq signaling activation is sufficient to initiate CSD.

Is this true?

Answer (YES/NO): NO